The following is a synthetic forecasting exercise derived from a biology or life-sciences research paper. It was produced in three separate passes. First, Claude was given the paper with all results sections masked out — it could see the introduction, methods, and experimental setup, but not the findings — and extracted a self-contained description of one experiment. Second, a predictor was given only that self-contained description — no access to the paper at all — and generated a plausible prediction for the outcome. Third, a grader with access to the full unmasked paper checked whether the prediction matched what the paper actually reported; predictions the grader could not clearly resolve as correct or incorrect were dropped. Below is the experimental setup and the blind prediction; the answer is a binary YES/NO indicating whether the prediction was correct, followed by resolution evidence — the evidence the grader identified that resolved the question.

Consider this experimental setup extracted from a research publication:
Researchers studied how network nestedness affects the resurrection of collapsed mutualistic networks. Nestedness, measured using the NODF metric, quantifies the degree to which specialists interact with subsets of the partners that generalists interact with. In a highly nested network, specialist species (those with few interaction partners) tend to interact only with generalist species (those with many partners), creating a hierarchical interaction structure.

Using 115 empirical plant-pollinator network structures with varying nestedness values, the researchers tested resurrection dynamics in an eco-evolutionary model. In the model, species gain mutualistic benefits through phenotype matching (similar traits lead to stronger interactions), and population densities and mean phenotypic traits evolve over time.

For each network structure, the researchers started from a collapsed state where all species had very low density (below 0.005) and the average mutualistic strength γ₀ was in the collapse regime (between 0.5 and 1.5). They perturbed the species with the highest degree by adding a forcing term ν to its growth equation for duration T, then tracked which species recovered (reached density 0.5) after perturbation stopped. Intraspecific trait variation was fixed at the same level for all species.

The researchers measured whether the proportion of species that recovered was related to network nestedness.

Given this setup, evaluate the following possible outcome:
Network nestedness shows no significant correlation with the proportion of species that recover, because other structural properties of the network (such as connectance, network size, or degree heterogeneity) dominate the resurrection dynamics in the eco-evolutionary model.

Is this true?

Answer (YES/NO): NO